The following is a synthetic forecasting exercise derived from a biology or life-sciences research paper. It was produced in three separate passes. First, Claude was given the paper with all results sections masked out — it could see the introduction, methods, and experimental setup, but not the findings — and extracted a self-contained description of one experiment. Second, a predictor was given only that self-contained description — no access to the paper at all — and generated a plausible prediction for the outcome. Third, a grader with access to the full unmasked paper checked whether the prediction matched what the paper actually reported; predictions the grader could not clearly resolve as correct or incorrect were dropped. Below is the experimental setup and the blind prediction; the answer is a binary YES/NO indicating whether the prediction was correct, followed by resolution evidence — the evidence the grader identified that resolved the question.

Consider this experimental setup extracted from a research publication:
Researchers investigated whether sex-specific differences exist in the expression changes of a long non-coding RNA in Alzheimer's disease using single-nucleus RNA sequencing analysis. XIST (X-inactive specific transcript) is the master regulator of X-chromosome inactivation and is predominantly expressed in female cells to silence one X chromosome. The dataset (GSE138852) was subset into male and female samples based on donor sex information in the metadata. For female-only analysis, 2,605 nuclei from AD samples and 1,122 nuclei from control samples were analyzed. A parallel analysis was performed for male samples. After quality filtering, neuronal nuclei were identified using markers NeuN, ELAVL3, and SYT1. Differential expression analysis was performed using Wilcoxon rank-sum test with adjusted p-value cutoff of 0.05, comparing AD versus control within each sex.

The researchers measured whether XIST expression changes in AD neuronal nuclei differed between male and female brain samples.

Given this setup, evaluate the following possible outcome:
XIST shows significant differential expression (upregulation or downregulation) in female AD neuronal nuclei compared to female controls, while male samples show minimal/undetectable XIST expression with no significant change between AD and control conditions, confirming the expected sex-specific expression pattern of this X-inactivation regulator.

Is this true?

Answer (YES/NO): YES